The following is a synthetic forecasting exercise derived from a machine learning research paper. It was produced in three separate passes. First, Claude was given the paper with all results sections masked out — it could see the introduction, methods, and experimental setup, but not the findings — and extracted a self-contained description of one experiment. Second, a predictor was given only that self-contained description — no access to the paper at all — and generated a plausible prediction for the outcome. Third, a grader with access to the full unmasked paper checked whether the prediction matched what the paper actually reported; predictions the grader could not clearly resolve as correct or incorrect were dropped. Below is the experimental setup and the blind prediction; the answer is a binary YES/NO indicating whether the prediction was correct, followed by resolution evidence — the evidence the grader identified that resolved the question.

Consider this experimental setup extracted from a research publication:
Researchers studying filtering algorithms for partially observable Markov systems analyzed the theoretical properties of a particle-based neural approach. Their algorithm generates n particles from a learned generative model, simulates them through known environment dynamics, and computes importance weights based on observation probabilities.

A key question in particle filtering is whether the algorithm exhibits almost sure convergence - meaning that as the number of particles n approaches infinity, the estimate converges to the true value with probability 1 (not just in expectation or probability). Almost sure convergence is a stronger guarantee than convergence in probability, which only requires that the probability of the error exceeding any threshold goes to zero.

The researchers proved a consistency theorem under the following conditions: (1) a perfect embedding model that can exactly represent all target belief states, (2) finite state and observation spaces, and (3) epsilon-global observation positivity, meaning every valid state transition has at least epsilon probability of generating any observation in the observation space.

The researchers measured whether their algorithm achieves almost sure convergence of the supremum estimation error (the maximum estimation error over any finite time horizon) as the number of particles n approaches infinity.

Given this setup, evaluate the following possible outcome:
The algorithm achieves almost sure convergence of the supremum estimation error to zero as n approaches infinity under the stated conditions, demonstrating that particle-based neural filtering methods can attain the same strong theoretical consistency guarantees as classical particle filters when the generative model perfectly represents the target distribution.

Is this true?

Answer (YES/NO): YES